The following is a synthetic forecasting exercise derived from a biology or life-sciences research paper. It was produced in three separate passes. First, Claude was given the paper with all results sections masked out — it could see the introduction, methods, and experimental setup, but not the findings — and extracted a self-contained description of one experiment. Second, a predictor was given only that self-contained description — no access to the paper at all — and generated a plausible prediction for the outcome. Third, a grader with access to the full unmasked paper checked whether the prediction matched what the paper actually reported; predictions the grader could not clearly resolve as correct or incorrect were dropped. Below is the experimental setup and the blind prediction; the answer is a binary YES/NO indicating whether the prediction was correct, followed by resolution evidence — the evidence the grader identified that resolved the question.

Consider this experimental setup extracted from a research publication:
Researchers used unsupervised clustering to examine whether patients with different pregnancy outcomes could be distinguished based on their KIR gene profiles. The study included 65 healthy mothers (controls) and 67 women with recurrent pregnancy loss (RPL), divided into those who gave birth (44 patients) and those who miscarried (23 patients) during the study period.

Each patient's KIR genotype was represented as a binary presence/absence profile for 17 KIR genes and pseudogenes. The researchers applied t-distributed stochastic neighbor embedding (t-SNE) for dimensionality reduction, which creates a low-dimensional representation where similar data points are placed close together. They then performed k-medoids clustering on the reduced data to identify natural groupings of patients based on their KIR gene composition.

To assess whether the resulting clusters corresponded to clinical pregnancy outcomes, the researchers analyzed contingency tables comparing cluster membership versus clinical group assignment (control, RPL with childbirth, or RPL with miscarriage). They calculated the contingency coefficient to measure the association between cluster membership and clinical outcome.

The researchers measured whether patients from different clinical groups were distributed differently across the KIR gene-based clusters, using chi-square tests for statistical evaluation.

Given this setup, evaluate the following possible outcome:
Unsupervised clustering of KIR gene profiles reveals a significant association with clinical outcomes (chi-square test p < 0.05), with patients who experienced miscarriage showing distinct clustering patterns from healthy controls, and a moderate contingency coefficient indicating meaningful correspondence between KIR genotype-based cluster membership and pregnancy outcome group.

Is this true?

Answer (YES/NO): NO